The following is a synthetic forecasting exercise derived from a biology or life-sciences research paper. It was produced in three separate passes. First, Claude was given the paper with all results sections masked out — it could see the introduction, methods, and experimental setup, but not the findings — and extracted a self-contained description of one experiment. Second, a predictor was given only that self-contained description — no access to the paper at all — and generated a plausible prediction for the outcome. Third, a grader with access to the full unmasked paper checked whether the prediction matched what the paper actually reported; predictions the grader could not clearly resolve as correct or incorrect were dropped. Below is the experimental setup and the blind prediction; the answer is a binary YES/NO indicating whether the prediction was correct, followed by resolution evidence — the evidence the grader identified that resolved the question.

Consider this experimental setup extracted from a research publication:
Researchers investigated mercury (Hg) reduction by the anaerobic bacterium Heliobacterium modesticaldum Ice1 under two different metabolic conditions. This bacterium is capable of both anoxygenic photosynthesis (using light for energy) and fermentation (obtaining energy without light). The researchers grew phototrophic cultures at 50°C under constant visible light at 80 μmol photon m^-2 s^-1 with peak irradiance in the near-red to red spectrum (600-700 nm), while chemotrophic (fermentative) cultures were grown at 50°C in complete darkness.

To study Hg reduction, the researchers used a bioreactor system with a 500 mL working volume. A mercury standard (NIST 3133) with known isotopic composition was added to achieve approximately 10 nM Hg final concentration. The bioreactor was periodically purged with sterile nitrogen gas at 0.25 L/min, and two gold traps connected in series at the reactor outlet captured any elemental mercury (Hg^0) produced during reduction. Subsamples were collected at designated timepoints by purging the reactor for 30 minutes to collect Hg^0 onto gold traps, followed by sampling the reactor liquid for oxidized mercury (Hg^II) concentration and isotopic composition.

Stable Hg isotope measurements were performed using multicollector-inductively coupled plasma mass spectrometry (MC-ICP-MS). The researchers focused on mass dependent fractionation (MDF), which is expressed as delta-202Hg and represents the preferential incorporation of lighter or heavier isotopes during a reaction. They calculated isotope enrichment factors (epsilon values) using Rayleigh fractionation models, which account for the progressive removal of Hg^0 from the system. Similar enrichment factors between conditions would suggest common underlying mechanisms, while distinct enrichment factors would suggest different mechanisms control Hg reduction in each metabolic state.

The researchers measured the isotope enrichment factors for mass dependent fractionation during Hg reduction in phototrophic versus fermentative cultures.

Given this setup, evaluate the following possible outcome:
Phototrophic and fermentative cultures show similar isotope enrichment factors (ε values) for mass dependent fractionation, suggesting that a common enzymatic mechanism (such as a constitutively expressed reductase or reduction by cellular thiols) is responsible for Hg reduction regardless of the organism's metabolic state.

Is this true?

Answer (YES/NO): YES